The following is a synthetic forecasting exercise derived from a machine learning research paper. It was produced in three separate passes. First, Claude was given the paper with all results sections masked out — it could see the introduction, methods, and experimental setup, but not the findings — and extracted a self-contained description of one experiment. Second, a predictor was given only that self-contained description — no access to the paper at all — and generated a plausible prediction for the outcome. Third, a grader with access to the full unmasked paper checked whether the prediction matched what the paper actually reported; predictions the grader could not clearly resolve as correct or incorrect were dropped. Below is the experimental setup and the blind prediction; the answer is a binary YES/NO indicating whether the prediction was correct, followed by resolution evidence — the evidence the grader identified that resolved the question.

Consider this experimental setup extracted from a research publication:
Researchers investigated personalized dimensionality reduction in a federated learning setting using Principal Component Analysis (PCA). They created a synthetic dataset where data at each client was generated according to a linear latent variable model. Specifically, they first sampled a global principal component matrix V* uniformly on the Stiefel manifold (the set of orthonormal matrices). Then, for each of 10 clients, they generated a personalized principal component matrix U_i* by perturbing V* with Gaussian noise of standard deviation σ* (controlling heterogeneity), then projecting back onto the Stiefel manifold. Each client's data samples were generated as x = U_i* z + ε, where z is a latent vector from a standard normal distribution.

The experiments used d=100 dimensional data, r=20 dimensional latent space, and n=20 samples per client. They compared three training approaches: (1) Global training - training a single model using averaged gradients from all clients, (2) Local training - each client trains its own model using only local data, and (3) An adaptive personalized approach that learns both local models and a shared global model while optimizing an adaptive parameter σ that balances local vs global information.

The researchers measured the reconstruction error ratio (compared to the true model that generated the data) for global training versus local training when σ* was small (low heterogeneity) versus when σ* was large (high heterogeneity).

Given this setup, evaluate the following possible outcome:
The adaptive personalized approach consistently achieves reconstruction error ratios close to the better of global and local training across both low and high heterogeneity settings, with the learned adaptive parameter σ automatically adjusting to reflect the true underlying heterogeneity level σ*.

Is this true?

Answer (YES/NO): NO